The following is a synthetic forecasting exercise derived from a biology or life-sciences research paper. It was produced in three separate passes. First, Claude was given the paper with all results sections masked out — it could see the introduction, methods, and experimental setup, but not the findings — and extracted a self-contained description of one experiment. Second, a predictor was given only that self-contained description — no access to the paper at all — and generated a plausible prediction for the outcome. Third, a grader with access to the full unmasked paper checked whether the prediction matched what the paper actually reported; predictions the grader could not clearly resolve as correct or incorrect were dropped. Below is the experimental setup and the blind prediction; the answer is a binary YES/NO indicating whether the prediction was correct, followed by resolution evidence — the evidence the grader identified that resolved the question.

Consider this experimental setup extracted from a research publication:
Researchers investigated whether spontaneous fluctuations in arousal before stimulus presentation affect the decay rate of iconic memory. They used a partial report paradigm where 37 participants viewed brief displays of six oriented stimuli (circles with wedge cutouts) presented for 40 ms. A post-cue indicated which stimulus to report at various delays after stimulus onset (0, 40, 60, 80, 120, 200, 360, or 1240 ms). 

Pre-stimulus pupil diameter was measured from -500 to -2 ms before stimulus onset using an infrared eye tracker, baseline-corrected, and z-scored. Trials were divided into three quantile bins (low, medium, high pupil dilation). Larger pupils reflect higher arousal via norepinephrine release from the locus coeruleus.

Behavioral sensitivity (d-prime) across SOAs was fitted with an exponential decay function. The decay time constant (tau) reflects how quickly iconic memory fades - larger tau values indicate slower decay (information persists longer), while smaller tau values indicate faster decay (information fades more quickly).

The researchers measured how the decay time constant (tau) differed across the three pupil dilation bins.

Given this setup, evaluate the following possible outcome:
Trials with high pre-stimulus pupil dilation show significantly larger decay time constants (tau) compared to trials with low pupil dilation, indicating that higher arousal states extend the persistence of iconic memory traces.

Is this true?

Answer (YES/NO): NO